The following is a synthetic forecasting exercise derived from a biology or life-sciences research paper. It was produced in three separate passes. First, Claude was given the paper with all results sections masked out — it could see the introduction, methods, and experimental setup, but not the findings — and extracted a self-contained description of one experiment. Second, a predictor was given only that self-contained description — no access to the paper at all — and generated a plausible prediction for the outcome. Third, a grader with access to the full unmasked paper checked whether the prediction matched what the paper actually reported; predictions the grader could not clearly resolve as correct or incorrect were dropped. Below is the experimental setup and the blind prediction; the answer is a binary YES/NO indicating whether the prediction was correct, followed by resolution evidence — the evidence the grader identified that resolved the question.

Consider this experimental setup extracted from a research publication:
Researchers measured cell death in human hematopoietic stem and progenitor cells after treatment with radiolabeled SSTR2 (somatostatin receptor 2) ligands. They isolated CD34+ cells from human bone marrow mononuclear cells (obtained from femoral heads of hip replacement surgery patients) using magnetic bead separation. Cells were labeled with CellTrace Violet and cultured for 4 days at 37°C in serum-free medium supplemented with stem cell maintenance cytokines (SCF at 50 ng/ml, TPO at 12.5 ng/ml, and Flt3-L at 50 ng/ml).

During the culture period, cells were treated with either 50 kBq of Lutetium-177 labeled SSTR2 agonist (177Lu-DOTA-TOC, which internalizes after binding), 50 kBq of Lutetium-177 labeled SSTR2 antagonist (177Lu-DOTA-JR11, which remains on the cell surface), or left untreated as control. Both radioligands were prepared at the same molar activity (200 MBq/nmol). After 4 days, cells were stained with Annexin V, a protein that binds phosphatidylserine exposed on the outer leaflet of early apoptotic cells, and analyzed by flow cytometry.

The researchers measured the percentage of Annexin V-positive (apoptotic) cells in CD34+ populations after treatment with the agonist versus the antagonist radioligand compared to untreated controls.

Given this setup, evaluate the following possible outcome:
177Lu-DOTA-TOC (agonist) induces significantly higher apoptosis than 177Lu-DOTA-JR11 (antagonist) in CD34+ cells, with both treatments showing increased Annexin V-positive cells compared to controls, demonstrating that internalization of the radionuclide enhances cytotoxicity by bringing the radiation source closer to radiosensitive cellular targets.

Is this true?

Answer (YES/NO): NO